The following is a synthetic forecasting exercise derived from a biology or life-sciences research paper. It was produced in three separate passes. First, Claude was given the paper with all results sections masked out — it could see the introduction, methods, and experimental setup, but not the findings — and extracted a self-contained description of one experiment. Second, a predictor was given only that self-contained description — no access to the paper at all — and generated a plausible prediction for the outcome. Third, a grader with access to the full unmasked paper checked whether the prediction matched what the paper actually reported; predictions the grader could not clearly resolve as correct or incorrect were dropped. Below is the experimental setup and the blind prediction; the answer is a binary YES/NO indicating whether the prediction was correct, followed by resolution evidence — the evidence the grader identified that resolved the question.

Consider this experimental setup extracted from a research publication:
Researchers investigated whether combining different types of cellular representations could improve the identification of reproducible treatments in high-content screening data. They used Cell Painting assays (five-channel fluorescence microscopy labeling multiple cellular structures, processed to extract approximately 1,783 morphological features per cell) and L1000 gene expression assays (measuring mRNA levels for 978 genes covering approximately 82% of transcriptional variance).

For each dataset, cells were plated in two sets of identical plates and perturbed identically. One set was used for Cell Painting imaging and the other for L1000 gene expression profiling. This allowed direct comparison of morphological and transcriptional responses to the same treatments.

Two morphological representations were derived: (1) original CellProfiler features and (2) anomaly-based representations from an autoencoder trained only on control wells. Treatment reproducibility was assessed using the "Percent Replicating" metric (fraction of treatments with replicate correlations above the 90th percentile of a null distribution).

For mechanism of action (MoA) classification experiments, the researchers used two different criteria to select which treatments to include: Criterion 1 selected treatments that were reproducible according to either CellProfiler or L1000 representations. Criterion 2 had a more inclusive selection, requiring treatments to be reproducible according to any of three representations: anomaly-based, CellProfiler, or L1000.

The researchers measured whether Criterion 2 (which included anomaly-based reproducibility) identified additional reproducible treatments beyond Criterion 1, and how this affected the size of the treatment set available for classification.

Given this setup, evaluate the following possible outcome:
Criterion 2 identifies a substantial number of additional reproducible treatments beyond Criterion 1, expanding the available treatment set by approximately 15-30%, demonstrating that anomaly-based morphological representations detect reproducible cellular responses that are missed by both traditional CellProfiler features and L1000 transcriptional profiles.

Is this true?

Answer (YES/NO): NO